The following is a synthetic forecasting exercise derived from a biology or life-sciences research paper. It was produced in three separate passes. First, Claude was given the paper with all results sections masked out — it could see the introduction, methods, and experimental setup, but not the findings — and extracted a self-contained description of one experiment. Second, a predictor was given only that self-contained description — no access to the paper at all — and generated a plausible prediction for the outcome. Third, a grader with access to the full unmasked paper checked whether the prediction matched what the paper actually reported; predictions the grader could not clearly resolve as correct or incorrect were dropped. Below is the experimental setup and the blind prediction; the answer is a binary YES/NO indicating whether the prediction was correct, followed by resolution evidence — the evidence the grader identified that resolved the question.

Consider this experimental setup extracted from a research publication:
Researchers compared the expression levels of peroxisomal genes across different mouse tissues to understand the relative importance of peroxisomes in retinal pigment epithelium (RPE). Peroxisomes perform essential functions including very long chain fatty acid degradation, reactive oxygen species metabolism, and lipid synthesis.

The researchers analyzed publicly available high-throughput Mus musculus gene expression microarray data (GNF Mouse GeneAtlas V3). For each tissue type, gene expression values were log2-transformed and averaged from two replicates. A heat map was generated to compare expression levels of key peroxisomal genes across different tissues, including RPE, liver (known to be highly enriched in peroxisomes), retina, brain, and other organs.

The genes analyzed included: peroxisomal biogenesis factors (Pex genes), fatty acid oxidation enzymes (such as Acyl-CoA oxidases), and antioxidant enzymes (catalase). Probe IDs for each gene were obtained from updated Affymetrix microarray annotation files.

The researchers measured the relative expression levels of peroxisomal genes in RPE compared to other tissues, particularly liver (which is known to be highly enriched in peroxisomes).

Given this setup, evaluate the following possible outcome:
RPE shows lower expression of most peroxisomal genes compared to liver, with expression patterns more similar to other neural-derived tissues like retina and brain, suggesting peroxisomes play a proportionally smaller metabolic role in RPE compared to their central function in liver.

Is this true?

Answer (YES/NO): NO